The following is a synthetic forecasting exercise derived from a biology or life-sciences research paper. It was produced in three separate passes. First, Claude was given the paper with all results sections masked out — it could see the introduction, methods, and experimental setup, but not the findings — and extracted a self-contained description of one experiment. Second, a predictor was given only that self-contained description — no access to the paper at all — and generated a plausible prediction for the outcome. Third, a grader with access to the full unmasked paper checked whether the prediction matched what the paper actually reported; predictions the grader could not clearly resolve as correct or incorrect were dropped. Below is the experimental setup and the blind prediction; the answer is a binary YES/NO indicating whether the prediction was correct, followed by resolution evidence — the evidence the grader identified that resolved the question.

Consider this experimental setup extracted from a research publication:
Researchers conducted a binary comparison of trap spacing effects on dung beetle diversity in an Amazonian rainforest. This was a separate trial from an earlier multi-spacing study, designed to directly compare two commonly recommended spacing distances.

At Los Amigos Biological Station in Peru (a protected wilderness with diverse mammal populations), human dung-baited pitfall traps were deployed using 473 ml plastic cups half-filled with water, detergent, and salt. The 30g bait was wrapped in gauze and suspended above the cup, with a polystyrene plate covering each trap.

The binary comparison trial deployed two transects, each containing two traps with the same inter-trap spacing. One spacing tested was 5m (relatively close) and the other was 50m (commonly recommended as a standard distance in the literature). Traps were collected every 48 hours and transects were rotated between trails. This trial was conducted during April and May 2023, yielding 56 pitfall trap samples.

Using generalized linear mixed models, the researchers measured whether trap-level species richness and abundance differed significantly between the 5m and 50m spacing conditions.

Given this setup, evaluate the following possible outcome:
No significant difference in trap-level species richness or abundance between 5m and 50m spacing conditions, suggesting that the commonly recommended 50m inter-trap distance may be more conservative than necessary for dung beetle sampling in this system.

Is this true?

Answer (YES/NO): YES